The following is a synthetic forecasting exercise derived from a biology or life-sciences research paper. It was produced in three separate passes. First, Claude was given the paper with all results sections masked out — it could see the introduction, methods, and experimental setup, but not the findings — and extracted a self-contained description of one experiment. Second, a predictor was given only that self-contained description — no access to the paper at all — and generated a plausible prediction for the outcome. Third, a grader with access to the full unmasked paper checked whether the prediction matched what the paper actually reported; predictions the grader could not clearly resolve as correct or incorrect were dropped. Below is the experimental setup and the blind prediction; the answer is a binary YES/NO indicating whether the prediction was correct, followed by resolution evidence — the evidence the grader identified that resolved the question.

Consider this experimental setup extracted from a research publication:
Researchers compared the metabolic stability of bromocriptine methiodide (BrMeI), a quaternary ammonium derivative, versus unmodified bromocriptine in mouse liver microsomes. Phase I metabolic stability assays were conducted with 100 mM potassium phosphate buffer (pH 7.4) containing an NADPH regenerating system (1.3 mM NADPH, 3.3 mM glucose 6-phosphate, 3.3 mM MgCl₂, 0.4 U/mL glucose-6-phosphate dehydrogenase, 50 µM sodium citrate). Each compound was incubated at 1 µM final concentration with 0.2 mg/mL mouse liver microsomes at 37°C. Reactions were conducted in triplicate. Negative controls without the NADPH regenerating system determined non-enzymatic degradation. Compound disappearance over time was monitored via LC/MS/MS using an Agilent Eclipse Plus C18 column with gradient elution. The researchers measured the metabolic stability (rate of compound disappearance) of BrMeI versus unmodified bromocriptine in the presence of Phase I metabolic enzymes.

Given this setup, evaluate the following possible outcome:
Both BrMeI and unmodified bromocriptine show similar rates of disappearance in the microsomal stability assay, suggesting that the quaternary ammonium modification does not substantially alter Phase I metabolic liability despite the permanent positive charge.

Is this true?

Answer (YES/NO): YES